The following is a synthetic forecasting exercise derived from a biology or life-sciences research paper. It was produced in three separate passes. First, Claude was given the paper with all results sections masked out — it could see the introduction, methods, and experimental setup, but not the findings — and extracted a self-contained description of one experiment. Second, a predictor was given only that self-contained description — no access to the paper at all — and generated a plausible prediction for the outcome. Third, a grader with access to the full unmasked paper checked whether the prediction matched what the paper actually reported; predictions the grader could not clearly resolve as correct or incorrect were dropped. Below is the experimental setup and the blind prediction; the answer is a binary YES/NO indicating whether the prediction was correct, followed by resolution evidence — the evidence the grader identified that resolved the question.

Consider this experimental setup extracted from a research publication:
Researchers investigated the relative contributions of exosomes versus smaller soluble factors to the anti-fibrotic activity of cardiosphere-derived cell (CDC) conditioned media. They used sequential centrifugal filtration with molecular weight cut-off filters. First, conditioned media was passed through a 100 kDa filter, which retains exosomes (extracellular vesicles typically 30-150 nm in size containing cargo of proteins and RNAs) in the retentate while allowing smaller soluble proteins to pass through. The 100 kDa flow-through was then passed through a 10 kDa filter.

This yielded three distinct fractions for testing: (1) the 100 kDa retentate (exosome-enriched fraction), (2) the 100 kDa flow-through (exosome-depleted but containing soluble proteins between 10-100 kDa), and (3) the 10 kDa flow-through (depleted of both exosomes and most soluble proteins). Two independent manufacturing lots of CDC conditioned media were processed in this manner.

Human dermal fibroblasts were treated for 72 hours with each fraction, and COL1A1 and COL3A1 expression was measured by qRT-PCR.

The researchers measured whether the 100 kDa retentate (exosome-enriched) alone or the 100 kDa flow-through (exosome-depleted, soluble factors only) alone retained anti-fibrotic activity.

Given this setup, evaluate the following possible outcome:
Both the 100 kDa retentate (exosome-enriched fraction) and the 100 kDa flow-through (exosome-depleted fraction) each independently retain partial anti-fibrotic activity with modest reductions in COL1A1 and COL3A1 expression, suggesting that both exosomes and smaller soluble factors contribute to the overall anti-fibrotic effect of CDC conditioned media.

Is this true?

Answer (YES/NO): NO